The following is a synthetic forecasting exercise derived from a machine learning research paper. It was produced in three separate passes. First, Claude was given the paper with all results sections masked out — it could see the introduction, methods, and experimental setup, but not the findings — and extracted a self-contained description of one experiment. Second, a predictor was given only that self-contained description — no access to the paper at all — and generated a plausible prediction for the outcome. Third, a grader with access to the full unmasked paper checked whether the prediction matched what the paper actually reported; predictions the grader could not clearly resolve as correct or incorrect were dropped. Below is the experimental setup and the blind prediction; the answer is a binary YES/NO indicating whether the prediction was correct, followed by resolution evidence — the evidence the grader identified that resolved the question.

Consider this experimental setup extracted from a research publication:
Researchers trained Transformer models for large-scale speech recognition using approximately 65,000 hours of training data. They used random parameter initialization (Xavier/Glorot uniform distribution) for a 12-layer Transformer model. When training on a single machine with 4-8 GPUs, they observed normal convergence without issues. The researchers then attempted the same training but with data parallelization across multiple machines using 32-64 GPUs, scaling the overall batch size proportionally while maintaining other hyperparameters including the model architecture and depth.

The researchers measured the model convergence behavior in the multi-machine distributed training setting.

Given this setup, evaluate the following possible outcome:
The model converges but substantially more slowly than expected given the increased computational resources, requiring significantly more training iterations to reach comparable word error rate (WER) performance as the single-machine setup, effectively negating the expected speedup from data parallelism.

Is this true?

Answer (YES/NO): NO